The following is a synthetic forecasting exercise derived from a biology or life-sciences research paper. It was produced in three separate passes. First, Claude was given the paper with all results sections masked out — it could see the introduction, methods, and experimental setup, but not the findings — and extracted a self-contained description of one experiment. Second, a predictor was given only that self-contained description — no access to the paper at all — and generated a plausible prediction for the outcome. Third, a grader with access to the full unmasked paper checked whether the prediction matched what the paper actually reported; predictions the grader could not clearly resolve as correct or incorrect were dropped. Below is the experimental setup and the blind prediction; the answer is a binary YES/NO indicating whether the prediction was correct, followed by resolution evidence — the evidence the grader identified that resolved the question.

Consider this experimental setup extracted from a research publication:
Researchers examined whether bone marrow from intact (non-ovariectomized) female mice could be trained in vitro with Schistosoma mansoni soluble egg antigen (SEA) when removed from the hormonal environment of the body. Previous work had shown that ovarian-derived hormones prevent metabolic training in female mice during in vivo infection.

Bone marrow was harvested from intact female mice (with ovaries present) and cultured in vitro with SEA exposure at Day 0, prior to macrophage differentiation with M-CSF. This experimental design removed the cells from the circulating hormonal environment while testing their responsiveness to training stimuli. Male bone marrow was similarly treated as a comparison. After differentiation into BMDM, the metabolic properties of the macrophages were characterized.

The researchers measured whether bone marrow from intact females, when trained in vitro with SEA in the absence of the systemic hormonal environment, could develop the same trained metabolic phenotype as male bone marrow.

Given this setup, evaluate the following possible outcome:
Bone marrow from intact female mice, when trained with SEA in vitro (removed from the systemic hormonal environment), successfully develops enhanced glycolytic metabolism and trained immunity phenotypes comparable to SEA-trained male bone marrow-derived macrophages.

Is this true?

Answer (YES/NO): NO